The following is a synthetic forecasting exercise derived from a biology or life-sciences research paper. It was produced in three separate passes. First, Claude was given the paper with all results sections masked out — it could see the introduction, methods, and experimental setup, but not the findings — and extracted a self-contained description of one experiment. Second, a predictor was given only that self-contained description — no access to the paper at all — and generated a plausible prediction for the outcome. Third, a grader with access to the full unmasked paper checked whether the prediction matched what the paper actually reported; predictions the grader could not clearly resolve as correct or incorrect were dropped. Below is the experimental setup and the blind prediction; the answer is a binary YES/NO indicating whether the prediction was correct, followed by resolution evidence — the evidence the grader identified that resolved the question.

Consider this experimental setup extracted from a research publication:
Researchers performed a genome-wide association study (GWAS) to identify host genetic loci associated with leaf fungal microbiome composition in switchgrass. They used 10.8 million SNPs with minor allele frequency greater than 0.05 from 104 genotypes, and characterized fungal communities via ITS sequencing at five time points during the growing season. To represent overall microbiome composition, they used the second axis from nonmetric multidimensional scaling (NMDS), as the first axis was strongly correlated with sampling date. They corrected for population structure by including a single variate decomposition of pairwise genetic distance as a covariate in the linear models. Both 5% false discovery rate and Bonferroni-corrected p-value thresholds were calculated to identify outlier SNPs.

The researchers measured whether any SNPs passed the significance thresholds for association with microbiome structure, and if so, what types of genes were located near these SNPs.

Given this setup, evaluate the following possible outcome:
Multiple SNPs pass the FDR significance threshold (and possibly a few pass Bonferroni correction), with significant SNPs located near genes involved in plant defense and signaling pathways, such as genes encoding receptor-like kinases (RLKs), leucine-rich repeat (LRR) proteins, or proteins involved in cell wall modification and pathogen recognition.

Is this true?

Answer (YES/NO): NO